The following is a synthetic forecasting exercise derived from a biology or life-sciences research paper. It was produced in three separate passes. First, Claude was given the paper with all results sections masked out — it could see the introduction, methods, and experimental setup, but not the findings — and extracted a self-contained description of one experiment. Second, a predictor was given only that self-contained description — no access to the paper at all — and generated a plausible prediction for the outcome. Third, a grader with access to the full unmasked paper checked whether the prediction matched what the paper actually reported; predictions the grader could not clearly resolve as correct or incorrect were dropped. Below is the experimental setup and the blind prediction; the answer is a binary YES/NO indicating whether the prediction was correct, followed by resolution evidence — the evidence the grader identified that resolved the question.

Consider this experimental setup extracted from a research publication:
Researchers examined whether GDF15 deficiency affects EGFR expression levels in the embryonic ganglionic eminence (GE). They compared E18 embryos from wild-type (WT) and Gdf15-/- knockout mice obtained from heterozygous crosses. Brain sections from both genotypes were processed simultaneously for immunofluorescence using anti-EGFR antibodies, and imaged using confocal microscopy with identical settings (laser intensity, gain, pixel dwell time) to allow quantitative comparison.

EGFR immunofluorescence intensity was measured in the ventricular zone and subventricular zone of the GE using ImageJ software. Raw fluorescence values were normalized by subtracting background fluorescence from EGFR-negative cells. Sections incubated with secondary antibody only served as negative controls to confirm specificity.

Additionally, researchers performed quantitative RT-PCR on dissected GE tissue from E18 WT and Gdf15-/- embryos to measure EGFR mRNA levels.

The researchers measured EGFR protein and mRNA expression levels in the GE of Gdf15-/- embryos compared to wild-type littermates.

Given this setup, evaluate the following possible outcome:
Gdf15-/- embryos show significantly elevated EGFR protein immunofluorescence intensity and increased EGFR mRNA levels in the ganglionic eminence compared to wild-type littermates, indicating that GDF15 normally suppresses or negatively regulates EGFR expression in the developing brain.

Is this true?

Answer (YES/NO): NO